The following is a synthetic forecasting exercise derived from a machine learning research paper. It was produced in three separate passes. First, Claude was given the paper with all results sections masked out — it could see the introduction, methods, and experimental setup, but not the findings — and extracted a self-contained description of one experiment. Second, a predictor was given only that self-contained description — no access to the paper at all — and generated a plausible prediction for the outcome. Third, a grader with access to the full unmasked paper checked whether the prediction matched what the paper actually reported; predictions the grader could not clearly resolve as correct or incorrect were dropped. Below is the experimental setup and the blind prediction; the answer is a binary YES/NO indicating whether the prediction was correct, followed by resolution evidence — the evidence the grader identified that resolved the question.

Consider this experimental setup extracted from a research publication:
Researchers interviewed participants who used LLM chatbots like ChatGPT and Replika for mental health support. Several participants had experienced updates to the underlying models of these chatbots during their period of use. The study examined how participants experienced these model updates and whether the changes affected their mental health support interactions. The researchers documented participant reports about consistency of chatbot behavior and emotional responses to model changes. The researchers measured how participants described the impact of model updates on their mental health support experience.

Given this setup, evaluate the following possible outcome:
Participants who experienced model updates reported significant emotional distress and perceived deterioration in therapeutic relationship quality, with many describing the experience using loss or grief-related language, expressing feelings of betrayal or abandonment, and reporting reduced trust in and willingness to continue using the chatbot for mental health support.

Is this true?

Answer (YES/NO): NO